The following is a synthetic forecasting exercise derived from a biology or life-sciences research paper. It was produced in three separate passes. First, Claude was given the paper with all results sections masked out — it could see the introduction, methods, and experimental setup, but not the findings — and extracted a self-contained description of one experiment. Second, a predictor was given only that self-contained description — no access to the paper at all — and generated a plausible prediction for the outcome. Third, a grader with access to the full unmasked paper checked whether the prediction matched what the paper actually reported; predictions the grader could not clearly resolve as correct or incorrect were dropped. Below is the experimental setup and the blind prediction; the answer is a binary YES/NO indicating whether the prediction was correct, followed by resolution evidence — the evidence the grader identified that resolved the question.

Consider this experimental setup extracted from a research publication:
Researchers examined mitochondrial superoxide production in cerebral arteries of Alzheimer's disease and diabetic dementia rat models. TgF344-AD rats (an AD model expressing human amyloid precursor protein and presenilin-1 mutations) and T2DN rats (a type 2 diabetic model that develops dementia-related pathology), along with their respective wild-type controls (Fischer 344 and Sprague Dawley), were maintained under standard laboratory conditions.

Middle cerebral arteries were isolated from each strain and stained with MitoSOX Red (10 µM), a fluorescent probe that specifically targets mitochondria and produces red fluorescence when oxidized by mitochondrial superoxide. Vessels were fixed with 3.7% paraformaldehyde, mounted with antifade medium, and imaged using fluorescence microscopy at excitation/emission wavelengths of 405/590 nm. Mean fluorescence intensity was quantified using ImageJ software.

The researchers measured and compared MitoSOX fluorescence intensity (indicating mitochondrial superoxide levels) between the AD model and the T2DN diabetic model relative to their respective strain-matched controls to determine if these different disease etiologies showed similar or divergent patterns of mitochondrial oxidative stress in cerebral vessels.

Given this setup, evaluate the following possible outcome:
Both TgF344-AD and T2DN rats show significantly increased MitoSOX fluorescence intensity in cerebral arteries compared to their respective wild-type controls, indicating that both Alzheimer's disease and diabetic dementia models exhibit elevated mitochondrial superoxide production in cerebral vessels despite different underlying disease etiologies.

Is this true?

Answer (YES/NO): YES